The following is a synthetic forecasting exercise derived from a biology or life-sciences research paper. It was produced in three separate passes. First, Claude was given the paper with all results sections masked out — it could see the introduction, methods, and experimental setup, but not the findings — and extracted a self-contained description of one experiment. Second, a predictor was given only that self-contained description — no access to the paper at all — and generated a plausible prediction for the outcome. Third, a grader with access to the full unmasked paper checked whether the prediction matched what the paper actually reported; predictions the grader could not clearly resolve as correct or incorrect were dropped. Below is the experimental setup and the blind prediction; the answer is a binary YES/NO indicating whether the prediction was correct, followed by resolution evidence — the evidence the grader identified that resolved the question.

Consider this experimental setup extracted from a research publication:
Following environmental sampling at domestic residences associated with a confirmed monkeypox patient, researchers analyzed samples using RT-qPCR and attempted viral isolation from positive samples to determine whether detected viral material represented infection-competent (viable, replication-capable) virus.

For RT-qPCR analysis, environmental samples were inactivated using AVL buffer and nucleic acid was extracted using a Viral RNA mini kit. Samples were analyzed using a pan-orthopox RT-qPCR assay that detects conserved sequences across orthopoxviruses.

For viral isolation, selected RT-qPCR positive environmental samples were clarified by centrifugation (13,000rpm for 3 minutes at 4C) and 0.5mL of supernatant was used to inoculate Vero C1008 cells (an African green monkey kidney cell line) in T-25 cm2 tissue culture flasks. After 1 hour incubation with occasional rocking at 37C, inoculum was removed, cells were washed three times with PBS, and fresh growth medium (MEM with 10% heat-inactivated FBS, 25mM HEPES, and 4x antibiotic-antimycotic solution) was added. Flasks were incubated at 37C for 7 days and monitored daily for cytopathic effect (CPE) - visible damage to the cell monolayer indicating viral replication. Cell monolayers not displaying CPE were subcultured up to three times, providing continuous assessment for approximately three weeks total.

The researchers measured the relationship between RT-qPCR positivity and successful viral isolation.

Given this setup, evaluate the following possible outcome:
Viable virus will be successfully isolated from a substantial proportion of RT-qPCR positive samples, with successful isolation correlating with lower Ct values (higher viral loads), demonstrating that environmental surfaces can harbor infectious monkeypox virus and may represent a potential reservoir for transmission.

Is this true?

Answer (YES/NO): YES